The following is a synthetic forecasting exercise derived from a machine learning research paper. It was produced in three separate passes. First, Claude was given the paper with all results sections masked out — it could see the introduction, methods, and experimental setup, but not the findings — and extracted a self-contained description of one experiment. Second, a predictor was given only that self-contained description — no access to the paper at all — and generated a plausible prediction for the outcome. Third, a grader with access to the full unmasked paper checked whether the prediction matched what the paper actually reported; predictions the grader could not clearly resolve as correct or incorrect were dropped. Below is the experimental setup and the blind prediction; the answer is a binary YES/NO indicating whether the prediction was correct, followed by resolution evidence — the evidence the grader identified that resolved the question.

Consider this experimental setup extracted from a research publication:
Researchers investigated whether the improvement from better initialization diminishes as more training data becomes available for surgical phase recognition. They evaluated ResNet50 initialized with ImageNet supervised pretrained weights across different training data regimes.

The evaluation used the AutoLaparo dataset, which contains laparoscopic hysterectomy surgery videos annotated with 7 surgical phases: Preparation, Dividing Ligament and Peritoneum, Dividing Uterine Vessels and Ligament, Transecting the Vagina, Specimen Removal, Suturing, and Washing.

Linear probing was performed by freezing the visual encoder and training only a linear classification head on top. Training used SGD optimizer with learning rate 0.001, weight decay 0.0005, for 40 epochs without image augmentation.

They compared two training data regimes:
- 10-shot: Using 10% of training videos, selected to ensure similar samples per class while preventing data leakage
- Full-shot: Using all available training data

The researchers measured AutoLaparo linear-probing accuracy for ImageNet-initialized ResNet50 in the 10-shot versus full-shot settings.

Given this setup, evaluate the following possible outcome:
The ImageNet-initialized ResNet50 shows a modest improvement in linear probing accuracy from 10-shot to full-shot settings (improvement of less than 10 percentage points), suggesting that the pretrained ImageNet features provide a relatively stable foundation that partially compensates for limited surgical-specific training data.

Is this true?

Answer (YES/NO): YES